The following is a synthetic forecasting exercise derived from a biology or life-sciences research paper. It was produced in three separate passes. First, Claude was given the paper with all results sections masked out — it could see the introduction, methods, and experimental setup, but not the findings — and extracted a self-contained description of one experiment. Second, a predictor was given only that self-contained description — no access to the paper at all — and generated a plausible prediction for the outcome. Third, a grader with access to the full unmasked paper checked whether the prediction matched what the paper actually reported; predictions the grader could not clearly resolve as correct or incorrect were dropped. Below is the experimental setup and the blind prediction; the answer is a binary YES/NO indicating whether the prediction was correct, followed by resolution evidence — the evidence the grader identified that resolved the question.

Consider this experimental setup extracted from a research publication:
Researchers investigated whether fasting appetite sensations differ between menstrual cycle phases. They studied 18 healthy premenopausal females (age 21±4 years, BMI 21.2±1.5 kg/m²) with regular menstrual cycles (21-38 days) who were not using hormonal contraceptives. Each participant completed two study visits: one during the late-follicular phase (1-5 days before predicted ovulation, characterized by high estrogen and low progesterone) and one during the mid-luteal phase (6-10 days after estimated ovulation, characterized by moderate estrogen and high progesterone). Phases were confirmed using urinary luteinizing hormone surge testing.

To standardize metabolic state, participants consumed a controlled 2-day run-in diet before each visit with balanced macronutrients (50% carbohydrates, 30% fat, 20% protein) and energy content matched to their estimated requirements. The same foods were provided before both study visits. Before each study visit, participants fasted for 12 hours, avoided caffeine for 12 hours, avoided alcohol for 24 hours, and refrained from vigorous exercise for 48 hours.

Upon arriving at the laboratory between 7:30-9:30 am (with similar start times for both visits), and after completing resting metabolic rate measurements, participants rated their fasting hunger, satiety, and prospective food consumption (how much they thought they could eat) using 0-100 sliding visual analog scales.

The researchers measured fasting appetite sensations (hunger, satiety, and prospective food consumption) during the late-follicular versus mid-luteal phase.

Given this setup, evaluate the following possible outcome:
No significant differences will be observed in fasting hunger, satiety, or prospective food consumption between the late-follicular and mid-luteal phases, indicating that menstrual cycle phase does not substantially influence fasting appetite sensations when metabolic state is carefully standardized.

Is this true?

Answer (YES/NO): YES